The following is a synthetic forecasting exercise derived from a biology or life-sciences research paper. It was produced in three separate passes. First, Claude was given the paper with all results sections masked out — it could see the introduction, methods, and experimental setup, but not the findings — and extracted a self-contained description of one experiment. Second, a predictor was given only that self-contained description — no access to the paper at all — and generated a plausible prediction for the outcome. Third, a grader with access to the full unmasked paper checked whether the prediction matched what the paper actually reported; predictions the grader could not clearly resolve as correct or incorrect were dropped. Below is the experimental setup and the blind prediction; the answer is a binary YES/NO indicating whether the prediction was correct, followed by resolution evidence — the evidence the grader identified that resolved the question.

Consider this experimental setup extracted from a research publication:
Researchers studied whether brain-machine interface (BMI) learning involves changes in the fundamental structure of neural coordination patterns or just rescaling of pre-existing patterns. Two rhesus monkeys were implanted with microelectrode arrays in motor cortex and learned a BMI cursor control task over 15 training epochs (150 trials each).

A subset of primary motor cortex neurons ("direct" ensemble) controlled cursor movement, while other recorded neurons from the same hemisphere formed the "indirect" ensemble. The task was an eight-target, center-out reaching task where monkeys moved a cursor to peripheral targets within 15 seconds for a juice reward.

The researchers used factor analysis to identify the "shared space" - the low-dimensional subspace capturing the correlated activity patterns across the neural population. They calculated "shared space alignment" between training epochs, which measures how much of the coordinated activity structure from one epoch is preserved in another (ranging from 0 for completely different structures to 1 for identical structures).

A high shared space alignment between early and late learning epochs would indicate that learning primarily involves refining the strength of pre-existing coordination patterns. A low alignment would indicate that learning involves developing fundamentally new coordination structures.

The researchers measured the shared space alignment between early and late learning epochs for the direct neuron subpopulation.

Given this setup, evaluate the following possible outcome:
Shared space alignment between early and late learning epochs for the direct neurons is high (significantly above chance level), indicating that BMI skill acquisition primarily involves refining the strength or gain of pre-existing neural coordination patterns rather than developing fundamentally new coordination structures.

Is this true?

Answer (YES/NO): NO